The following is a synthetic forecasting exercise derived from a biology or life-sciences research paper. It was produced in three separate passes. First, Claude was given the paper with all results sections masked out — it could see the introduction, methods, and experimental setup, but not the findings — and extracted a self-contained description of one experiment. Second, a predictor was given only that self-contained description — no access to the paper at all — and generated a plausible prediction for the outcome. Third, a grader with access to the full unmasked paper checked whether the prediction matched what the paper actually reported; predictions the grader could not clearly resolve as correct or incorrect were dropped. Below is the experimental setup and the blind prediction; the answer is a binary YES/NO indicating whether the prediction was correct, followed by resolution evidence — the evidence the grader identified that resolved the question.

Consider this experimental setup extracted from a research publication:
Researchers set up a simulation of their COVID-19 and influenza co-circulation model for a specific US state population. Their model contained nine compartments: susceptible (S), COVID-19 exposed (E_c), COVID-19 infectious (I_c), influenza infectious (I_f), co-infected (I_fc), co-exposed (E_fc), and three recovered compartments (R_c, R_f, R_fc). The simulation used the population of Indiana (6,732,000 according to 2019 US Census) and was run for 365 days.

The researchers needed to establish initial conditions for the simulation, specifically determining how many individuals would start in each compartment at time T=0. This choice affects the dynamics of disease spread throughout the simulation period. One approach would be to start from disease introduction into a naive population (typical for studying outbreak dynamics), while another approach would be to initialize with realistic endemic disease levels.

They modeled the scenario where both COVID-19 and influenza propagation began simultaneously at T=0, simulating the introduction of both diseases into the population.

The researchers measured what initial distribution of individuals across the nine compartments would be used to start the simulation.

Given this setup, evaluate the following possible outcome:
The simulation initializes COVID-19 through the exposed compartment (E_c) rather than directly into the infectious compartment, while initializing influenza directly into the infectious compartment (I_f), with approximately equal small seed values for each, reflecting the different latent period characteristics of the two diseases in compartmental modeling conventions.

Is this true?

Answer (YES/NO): NO